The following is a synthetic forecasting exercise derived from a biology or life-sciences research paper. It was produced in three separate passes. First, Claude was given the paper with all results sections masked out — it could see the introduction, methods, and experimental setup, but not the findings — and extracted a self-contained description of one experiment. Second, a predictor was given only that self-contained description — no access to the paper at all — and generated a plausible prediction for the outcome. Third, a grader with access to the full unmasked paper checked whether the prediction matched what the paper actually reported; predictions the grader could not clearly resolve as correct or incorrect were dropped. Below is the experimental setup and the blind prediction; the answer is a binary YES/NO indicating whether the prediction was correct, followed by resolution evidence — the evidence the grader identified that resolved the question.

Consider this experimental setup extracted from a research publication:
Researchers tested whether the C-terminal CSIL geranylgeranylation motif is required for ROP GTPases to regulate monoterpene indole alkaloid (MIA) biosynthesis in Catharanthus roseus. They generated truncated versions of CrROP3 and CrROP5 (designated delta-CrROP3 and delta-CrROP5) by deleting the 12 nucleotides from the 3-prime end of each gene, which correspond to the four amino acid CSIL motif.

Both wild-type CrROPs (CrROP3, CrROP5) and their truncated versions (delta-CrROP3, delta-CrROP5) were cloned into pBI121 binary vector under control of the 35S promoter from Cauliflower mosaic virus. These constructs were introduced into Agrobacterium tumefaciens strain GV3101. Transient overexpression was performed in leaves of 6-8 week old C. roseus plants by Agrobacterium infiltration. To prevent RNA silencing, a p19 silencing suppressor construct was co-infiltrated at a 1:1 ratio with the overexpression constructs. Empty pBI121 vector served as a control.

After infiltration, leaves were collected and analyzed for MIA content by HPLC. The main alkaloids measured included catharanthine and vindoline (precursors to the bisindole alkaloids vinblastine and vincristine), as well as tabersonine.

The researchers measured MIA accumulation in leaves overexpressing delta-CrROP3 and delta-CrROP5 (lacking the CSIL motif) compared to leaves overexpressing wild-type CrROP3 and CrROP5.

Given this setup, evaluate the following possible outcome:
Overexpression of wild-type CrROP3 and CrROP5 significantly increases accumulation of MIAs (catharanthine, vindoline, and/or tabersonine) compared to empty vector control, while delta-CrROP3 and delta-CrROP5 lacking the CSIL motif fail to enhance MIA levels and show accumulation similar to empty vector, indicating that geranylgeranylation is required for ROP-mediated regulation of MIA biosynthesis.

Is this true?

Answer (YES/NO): YES